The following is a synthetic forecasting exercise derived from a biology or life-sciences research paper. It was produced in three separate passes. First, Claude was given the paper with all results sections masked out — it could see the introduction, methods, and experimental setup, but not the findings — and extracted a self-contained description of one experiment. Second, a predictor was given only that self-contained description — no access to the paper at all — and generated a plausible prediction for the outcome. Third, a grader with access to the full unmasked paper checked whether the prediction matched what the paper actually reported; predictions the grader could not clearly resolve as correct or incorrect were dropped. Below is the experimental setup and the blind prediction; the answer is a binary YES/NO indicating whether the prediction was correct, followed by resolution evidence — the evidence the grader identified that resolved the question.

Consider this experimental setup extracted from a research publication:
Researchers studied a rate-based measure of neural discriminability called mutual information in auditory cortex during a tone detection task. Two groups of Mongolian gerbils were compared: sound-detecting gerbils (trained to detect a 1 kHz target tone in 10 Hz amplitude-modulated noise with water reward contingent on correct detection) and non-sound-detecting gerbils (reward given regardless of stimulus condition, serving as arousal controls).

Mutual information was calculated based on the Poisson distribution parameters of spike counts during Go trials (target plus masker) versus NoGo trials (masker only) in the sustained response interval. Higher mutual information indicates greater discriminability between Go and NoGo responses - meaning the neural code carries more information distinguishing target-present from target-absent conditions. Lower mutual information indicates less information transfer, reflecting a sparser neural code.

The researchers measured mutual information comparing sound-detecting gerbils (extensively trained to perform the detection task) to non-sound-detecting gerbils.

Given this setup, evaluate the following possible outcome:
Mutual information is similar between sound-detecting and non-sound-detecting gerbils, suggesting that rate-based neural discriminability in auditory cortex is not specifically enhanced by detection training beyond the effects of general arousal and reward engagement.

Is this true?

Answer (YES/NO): NO